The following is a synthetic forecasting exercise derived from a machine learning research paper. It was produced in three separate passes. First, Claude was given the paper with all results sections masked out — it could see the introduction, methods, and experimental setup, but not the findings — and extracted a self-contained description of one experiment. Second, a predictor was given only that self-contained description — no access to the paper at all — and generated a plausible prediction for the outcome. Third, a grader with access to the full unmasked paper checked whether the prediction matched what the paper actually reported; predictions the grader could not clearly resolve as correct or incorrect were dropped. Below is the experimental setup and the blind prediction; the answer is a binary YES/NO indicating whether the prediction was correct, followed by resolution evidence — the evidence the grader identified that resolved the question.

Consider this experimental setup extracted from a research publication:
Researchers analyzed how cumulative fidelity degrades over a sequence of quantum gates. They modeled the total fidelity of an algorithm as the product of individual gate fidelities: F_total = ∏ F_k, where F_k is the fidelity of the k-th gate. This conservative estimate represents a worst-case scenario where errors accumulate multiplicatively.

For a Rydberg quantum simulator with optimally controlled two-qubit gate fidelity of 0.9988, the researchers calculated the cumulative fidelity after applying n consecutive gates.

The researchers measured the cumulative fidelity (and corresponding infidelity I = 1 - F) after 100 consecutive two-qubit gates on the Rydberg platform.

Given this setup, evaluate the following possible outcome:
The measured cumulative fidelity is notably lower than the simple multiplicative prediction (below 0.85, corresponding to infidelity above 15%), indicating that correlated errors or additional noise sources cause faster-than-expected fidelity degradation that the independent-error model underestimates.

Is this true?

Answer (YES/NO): NO